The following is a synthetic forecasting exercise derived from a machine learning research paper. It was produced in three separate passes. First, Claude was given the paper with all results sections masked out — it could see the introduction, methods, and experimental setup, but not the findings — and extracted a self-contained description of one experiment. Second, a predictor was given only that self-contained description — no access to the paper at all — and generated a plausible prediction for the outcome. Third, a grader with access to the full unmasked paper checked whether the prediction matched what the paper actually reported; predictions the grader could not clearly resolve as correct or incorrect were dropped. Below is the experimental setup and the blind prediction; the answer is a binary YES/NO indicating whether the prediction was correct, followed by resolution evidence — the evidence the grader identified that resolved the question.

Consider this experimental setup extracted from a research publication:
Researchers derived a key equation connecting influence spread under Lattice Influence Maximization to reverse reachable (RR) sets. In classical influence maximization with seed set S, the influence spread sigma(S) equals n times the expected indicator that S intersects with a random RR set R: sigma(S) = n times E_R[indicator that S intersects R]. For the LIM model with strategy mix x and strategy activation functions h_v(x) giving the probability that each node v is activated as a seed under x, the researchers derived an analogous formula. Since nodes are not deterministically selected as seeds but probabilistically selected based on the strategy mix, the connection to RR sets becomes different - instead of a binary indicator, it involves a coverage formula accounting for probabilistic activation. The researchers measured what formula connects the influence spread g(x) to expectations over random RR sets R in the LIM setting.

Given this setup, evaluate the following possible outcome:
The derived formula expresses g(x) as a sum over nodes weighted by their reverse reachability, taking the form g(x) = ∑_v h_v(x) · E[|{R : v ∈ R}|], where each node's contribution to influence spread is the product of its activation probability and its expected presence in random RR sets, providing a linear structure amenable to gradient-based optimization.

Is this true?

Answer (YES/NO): NO